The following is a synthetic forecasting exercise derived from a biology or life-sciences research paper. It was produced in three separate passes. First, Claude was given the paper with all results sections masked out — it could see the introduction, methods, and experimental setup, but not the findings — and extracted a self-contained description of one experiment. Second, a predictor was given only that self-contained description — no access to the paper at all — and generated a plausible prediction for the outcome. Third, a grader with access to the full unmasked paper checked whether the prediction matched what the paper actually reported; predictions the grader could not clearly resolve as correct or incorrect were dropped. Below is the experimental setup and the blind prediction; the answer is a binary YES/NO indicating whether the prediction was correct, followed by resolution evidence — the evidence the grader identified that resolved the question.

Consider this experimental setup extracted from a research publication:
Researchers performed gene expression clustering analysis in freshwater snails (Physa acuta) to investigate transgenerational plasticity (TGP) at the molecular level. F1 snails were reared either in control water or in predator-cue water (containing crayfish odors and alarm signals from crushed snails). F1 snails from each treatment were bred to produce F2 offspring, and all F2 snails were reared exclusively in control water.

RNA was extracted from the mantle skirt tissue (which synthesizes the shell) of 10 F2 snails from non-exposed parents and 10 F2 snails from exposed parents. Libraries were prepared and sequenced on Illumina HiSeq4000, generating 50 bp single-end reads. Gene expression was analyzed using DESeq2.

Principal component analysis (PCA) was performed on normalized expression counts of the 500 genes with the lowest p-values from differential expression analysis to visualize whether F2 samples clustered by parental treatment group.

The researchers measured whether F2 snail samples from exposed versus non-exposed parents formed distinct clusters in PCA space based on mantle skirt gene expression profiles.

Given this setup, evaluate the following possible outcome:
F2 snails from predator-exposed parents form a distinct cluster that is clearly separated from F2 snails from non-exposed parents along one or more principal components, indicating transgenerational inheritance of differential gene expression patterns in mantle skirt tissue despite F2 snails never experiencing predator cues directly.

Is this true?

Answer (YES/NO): NO